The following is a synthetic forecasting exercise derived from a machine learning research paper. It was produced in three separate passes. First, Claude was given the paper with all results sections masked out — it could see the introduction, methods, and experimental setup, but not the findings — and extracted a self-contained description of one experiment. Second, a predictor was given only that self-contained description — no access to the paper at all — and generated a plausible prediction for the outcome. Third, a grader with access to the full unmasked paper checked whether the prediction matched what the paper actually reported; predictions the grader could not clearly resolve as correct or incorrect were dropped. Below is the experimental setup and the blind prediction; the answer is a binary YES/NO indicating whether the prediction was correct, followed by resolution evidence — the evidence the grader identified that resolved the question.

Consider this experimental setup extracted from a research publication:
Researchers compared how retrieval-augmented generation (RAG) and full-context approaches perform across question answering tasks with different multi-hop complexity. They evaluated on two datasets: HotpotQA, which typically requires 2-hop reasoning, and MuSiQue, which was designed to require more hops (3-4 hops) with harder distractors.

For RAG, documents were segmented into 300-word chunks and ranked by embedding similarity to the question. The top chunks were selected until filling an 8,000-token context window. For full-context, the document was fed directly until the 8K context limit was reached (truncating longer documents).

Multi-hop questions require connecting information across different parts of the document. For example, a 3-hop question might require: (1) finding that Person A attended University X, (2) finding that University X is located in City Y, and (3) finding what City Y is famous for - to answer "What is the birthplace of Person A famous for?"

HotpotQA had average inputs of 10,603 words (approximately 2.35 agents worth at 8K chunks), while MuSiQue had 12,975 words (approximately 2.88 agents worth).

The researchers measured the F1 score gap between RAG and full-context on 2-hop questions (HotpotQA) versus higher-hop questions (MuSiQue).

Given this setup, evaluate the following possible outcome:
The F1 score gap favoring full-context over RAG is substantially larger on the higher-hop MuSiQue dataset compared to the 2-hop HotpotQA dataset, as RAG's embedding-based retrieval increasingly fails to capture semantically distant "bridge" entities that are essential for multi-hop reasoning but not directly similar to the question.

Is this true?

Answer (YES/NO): NO